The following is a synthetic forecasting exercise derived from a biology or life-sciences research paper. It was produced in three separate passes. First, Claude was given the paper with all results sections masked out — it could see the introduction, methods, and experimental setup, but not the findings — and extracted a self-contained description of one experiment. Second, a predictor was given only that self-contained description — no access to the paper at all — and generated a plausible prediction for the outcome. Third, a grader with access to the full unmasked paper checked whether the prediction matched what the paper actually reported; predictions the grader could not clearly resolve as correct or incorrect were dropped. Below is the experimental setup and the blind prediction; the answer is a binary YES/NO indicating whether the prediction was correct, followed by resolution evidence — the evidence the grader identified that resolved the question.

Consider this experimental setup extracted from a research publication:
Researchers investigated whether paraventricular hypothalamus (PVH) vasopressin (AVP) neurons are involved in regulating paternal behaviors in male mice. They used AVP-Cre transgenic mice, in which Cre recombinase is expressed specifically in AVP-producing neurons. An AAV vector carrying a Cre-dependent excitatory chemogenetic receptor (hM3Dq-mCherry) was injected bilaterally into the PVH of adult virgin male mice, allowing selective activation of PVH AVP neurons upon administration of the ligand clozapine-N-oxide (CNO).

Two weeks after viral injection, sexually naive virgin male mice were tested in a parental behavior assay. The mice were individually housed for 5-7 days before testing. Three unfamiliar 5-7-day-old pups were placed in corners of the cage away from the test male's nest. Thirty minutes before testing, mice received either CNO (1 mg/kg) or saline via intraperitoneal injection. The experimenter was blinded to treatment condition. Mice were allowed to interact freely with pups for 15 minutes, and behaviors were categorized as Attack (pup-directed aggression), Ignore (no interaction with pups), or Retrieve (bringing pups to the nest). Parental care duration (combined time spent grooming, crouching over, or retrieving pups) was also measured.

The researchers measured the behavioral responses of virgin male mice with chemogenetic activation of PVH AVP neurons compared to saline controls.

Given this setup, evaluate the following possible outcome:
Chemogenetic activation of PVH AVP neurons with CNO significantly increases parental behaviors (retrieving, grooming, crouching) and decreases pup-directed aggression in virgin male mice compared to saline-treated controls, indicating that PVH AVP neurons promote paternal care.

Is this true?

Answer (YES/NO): YES